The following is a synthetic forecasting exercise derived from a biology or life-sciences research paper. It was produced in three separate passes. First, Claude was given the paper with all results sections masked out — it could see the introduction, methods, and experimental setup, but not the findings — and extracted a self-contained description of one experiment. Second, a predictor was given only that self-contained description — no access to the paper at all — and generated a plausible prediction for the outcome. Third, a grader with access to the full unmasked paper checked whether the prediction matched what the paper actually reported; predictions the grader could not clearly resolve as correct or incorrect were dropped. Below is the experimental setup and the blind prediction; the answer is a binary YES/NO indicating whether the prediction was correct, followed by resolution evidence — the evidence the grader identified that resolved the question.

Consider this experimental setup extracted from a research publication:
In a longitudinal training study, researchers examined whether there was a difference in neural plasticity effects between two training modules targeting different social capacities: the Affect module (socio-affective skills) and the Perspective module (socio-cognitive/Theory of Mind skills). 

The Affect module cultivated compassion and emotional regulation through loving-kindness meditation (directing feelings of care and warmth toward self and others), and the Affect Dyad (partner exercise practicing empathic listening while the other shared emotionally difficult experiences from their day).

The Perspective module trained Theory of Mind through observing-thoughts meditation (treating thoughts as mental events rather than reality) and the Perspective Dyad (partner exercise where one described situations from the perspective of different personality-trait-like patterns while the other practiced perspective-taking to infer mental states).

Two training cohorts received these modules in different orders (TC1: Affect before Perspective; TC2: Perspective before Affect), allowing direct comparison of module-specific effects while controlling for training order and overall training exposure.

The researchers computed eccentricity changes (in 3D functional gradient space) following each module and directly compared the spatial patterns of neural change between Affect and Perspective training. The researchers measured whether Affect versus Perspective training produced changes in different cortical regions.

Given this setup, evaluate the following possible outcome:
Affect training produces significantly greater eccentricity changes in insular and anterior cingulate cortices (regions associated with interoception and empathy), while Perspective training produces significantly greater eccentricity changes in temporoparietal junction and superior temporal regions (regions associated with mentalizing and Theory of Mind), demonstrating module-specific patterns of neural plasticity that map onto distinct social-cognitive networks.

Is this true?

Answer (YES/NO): NO